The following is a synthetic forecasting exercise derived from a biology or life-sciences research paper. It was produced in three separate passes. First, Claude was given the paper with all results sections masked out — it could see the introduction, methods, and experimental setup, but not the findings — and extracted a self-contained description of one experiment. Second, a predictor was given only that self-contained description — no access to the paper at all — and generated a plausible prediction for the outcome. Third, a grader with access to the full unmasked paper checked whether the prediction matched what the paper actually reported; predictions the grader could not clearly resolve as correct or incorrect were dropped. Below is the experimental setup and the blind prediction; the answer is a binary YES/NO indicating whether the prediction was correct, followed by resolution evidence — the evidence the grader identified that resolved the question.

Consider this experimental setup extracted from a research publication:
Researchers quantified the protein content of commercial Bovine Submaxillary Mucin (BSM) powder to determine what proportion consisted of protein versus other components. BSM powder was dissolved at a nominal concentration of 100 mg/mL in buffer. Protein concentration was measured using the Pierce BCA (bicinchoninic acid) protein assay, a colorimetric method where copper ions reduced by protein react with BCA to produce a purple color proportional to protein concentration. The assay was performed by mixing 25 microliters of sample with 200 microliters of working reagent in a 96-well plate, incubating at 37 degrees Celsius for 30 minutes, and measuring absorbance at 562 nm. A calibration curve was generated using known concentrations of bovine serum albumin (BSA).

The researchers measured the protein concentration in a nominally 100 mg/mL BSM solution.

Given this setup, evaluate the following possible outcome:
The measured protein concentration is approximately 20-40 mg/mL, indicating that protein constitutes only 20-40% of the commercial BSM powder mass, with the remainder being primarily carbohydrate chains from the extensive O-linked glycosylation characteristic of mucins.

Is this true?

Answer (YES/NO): NO